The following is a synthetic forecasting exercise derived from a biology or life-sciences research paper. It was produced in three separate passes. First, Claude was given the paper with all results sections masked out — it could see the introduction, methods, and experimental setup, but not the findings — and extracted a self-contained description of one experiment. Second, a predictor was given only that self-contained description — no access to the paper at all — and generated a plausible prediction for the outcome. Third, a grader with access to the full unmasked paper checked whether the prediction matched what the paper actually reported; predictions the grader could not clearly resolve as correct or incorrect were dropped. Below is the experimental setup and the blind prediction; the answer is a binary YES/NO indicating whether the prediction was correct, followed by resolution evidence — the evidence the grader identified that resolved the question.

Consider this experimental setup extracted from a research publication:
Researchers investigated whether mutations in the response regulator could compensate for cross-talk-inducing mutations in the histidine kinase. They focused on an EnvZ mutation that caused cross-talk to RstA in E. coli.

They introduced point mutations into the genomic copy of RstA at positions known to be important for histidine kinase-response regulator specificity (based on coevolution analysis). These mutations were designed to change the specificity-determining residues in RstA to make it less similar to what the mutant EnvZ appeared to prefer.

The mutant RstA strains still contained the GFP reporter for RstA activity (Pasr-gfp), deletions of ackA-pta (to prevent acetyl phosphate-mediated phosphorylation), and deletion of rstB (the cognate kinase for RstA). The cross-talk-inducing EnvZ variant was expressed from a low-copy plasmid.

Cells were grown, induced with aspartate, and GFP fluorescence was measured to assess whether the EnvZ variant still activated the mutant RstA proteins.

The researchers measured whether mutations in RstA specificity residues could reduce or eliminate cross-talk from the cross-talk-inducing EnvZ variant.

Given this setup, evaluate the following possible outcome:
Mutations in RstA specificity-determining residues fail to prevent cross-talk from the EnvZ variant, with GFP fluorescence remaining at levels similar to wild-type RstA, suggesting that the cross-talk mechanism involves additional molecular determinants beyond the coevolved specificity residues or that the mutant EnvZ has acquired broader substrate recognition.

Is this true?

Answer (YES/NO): NO